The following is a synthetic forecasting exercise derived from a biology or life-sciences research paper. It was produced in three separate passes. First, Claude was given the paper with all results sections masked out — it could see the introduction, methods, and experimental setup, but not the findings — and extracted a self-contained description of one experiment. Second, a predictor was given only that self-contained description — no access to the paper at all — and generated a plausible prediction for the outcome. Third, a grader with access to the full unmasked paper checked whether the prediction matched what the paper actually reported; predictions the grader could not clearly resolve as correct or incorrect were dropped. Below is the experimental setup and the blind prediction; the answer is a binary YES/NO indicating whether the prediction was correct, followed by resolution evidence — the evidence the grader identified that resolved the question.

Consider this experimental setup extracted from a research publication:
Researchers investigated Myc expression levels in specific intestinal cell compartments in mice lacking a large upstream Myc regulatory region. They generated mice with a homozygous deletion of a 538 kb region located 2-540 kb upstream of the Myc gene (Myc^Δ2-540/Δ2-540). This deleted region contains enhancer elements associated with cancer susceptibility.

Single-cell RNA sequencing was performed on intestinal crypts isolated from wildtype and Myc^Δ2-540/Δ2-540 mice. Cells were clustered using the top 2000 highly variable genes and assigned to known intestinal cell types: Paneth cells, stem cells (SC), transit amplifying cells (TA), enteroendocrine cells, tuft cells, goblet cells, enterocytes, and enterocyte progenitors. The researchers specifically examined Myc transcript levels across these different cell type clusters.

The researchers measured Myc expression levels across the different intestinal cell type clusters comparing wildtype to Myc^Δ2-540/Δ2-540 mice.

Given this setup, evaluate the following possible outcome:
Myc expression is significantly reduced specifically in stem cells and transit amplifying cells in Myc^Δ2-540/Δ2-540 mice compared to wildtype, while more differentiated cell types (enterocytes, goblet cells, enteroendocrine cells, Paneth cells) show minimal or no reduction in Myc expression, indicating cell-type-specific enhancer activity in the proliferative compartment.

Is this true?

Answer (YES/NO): YES